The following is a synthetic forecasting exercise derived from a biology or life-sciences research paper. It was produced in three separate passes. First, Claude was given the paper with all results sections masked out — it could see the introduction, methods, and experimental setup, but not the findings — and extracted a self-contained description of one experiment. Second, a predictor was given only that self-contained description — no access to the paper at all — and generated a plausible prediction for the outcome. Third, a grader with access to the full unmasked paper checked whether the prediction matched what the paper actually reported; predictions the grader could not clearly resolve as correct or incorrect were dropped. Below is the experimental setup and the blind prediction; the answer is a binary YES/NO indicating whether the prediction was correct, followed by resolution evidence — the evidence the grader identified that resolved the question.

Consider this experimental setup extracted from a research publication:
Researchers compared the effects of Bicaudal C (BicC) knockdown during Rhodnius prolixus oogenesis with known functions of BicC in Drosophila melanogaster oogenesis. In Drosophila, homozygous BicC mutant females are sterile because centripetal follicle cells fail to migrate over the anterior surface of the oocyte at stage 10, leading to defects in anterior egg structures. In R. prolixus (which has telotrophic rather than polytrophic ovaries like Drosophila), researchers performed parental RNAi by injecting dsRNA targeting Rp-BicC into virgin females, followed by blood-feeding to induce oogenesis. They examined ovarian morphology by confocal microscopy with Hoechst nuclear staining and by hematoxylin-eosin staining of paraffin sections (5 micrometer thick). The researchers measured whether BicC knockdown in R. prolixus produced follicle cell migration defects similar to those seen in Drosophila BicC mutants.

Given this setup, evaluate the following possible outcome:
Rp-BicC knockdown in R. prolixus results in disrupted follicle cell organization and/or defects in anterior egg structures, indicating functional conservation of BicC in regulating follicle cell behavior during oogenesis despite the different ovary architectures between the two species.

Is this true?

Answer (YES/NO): YES